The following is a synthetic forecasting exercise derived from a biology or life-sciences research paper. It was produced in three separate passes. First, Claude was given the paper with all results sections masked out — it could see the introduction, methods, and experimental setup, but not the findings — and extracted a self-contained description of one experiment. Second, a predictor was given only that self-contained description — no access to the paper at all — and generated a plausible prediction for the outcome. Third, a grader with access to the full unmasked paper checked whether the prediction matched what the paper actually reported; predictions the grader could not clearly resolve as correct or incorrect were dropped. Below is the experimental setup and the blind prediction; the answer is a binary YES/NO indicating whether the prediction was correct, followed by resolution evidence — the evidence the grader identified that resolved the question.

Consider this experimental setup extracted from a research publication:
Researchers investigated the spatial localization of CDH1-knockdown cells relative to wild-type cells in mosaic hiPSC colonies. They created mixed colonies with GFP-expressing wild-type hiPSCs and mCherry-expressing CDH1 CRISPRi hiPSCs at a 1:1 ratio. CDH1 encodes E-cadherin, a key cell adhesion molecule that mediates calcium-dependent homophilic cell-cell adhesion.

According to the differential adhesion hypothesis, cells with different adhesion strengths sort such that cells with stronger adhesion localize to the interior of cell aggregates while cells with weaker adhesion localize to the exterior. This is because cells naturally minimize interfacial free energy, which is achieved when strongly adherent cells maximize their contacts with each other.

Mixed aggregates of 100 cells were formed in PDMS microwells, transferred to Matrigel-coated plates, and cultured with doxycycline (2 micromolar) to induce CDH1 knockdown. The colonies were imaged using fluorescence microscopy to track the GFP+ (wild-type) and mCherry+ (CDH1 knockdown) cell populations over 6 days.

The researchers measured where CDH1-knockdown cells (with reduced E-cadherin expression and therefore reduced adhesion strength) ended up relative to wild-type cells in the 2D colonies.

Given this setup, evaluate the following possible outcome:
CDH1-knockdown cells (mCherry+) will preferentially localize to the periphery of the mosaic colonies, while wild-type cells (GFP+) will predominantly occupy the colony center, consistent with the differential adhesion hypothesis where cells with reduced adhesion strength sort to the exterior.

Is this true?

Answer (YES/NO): NO